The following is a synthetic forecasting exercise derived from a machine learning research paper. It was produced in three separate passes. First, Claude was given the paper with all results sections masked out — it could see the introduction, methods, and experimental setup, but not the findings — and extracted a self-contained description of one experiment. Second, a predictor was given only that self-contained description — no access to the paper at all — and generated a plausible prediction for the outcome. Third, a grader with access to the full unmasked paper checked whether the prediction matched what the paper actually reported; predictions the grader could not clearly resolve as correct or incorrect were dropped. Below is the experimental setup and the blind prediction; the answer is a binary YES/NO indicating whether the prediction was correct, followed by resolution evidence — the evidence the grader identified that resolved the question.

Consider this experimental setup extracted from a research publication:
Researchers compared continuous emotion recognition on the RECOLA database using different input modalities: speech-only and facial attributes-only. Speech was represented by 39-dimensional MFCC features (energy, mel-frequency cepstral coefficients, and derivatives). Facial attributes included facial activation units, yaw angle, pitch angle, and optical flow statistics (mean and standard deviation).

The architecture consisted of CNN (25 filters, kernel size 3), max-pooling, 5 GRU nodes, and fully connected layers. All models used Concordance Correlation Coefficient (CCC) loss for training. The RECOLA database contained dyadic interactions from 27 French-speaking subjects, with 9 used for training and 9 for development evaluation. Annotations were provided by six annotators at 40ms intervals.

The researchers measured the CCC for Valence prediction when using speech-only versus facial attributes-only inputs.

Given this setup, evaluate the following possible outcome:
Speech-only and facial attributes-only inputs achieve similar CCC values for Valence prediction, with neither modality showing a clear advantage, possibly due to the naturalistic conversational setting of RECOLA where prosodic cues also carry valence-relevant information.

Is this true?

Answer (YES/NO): NO